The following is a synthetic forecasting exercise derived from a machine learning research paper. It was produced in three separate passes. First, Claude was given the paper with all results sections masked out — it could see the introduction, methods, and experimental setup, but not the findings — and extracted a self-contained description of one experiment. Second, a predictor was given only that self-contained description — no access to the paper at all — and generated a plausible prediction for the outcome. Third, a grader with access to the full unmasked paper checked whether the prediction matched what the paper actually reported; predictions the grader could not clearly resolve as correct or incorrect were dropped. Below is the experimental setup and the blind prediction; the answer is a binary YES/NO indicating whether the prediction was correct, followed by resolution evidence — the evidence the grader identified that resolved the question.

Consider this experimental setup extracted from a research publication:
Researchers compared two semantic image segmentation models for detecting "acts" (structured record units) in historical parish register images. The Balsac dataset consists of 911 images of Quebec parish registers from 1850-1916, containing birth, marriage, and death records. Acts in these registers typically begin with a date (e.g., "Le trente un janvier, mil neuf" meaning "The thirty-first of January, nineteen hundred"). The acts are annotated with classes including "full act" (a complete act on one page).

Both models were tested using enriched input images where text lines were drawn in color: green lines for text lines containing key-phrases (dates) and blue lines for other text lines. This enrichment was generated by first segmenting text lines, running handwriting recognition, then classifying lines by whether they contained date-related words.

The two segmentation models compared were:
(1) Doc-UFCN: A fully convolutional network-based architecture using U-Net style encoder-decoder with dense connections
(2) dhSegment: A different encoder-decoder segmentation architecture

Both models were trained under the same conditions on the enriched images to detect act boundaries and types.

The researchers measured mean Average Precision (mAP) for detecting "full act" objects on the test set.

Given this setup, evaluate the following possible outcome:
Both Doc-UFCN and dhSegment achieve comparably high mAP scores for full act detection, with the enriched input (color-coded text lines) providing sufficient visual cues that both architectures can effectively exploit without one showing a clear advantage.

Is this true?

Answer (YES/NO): NO